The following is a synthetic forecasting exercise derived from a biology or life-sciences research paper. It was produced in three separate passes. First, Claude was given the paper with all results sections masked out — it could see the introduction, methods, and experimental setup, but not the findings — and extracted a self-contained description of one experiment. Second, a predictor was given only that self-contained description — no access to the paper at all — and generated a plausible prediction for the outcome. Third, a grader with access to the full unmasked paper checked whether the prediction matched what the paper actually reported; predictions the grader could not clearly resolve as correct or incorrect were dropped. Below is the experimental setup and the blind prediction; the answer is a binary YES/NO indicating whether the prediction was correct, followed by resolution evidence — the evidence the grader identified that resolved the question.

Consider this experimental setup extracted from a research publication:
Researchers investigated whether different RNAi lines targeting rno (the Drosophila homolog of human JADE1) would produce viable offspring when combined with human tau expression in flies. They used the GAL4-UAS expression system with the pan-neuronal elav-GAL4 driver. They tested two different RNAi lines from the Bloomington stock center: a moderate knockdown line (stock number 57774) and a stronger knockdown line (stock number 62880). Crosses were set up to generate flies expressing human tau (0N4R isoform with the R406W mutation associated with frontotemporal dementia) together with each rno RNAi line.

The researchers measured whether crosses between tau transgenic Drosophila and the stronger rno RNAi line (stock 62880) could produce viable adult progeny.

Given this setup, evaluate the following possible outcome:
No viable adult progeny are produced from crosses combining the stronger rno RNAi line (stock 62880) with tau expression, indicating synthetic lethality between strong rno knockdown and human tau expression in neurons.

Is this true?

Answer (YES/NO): YES